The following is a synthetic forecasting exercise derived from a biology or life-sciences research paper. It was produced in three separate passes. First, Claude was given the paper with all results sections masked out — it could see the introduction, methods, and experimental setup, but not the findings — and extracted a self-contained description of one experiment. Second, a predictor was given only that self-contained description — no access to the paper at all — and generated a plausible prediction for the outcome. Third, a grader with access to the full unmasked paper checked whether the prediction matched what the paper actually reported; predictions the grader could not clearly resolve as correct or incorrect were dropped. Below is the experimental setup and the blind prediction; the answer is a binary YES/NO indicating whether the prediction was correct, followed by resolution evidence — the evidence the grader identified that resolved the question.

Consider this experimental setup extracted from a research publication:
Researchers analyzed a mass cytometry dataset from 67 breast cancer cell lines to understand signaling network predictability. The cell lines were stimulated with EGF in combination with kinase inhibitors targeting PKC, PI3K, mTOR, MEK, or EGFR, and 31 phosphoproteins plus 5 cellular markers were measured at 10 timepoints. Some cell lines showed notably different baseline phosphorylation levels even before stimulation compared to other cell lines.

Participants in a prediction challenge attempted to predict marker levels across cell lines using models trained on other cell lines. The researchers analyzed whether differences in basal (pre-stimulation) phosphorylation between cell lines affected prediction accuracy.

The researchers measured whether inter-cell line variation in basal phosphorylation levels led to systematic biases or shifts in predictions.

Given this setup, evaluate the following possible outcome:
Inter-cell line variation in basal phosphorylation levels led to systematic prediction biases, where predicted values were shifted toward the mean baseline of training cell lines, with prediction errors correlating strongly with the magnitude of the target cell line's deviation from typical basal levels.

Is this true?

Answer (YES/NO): NO